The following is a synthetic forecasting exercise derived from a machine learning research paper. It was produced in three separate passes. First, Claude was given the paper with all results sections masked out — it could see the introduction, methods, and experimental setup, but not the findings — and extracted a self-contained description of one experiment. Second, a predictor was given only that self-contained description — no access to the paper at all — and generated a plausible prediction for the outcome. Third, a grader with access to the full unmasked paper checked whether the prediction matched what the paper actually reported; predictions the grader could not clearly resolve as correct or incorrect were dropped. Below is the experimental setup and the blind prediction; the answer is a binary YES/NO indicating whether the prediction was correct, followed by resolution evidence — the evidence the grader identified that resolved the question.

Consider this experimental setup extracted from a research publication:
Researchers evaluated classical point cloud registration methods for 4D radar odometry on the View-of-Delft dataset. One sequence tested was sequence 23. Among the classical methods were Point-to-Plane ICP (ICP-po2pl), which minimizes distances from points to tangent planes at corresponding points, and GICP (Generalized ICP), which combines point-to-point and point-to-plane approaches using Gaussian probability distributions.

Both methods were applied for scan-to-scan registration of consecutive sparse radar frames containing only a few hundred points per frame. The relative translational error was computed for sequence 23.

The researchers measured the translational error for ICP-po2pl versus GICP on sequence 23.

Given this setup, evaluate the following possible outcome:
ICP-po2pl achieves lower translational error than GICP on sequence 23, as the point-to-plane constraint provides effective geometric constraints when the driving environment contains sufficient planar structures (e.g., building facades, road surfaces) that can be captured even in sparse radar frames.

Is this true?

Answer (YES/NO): NO